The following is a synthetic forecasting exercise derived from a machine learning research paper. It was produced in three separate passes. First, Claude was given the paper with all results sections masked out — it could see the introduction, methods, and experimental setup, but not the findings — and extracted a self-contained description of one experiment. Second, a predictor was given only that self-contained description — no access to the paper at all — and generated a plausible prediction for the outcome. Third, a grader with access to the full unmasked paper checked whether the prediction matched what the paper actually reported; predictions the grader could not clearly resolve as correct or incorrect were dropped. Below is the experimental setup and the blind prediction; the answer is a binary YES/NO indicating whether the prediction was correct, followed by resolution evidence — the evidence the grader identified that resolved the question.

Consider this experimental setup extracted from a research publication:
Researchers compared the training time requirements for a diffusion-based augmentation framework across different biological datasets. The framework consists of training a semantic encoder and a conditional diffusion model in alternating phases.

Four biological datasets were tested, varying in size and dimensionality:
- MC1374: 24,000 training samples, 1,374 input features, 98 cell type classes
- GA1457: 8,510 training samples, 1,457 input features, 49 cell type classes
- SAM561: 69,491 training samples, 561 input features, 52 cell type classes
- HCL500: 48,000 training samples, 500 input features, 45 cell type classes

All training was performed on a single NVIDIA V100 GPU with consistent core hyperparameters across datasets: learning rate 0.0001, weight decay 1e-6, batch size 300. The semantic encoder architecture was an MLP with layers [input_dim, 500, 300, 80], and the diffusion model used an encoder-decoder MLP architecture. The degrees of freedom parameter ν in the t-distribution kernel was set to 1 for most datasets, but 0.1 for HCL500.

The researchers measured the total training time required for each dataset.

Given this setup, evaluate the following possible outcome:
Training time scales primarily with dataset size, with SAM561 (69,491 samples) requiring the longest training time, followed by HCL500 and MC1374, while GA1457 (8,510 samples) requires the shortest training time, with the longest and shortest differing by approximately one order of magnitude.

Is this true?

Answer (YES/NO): NO